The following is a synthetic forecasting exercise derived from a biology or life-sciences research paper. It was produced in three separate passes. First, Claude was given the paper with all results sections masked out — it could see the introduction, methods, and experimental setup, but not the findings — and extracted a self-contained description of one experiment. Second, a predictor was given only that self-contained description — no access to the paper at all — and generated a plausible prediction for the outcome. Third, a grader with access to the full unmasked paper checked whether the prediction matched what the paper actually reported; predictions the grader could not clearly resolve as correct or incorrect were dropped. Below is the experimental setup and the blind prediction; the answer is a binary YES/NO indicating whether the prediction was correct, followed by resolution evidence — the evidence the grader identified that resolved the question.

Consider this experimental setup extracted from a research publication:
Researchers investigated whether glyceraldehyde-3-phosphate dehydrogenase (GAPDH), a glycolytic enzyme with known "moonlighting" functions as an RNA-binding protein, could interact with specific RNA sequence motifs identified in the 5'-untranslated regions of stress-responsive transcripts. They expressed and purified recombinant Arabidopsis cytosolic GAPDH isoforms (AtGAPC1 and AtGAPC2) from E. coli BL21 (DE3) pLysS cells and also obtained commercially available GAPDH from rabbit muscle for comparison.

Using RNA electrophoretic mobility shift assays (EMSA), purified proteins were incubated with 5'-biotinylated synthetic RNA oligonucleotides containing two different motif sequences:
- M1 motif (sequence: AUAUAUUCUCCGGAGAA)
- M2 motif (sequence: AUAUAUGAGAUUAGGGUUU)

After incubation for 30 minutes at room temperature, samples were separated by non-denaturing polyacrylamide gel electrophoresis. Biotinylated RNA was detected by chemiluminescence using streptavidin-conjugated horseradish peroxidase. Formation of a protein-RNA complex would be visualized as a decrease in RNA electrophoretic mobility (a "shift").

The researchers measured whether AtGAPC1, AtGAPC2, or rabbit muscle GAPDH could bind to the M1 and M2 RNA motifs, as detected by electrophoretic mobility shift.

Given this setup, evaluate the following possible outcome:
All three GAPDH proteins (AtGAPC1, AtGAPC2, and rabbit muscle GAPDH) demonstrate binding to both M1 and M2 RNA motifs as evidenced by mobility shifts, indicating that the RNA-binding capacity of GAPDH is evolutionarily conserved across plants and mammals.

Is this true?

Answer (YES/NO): NO